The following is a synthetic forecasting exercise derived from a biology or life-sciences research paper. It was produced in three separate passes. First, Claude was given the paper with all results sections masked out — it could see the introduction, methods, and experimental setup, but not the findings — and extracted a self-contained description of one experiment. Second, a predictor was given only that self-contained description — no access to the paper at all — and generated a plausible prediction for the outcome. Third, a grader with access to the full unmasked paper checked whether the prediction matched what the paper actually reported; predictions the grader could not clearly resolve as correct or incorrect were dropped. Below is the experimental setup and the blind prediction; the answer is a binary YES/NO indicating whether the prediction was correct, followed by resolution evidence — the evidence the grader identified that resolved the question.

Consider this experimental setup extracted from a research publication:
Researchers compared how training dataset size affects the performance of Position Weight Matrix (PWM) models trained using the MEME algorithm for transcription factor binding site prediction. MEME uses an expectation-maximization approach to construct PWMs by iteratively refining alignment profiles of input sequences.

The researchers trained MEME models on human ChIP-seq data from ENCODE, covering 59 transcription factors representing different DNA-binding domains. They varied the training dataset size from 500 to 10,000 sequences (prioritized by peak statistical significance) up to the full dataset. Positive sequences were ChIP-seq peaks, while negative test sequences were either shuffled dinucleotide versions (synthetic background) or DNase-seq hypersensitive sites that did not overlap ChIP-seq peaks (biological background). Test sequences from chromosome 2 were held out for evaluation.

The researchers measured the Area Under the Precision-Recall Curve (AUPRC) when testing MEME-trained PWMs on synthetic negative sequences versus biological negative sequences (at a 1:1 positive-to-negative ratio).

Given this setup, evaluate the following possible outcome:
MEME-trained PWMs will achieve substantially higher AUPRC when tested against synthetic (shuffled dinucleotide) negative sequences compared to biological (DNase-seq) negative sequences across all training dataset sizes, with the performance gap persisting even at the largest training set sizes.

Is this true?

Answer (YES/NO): NO